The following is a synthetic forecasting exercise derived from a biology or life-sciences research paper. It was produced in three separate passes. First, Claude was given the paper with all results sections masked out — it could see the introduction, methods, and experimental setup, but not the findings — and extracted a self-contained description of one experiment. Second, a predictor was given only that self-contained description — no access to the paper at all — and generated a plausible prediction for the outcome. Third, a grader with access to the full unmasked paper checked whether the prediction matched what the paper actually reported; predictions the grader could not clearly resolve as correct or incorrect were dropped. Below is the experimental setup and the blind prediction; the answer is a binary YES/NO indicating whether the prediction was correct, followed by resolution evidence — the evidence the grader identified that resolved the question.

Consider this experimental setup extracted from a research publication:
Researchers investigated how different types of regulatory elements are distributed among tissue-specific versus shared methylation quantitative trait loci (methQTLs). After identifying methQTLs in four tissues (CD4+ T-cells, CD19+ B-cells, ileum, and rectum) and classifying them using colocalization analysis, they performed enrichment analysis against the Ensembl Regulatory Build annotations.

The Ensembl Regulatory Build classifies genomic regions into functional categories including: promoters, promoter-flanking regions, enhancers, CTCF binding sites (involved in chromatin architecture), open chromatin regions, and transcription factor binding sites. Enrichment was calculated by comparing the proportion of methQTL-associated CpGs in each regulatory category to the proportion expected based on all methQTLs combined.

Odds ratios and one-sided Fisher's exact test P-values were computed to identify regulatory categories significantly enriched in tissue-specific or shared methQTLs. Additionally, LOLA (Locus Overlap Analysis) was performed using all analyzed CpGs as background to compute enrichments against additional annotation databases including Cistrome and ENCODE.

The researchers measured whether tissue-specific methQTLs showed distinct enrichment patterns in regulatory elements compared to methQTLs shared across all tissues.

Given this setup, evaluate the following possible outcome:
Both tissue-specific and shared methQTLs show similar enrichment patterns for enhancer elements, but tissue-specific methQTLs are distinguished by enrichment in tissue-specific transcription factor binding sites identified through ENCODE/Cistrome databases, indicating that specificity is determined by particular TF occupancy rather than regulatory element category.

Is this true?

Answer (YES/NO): NO